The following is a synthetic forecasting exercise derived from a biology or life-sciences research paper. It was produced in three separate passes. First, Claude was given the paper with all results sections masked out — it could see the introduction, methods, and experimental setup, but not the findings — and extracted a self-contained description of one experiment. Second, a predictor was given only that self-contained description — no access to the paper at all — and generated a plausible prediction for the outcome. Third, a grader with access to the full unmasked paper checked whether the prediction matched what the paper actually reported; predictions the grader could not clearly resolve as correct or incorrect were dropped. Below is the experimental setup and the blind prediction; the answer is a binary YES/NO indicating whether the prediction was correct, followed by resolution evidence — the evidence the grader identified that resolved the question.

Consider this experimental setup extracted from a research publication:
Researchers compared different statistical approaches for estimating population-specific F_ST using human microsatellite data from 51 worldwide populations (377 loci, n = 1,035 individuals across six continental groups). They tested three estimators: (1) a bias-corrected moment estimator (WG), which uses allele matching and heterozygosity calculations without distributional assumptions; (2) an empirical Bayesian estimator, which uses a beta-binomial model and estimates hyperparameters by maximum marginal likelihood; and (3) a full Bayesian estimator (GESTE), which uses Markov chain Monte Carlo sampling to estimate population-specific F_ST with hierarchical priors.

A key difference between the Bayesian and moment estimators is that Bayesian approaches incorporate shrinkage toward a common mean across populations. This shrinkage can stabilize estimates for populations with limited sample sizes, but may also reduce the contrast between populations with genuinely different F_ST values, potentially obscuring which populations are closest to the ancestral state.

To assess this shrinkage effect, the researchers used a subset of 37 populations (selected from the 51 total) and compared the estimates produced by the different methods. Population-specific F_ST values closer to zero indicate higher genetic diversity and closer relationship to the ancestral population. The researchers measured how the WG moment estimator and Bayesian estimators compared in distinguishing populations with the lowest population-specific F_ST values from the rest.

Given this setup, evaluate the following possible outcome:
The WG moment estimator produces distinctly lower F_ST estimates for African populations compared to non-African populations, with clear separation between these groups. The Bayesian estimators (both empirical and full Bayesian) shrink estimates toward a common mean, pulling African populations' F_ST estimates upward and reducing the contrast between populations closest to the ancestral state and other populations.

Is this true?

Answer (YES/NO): YES